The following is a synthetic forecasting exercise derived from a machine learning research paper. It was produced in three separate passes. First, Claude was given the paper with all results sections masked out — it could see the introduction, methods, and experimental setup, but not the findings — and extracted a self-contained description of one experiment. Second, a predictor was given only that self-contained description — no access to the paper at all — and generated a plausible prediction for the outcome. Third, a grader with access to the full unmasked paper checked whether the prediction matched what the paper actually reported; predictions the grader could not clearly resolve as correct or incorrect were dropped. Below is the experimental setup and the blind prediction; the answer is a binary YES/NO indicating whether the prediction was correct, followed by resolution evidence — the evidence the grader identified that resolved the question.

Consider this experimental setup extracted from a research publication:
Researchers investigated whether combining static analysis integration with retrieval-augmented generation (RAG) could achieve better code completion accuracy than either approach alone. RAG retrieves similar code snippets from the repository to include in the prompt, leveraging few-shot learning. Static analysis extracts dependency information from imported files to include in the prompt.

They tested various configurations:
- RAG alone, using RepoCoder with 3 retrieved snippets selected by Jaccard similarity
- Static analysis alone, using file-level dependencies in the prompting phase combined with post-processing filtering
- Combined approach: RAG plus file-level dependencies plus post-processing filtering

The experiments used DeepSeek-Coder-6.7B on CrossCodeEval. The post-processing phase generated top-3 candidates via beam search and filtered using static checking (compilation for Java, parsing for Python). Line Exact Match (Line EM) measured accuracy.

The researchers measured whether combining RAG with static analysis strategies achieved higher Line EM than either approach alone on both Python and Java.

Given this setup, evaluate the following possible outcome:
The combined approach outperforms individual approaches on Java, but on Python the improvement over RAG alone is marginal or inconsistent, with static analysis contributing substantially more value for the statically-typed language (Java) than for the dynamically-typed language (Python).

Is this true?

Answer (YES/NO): NO